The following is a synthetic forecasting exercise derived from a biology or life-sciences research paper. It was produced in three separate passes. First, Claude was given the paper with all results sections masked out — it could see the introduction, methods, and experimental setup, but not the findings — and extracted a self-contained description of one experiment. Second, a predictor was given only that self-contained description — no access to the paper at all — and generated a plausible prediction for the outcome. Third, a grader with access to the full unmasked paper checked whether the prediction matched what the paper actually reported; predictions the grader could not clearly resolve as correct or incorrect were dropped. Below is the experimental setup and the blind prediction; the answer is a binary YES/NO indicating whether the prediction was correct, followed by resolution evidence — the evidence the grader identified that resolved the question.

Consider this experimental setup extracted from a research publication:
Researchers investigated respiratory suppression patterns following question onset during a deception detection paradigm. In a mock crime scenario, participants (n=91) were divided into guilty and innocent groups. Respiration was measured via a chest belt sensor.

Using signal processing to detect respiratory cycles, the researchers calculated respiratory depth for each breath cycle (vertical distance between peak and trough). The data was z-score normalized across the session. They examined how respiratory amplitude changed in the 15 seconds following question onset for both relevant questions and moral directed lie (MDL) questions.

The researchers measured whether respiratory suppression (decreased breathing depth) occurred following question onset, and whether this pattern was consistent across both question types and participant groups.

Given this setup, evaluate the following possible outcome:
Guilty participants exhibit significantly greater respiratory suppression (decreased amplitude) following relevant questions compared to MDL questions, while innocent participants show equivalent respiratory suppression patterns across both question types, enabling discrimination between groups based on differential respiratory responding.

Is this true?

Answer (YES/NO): YES